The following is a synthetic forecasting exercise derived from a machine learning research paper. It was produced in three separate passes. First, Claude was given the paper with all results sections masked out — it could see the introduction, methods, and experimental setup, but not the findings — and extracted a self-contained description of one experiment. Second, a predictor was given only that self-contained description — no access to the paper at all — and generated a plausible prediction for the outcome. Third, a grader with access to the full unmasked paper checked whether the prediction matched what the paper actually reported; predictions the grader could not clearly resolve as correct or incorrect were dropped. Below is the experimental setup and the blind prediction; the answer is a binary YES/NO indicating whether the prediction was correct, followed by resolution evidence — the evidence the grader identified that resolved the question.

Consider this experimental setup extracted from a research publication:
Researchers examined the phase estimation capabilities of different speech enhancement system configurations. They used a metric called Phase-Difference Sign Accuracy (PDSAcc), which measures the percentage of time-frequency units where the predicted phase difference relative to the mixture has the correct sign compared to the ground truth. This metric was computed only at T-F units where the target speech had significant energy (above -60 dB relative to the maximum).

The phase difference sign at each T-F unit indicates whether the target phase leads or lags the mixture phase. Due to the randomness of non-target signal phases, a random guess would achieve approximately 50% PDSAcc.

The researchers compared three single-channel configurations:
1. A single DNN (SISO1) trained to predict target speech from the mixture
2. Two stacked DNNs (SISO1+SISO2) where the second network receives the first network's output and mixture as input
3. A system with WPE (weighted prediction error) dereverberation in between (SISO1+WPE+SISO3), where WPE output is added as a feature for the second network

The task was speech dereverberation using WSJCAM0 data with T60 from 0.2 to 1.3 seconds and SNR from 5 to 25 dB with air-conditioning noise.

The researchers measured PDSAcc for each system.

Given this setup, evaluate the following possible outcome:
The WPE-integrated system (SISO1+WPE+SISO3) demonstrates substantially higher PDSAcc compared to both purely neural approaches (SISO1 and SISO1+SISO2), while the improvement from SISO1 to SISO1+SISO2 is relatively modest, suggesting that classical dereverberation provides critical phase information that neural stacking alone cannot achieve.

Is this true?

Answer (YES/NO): YES